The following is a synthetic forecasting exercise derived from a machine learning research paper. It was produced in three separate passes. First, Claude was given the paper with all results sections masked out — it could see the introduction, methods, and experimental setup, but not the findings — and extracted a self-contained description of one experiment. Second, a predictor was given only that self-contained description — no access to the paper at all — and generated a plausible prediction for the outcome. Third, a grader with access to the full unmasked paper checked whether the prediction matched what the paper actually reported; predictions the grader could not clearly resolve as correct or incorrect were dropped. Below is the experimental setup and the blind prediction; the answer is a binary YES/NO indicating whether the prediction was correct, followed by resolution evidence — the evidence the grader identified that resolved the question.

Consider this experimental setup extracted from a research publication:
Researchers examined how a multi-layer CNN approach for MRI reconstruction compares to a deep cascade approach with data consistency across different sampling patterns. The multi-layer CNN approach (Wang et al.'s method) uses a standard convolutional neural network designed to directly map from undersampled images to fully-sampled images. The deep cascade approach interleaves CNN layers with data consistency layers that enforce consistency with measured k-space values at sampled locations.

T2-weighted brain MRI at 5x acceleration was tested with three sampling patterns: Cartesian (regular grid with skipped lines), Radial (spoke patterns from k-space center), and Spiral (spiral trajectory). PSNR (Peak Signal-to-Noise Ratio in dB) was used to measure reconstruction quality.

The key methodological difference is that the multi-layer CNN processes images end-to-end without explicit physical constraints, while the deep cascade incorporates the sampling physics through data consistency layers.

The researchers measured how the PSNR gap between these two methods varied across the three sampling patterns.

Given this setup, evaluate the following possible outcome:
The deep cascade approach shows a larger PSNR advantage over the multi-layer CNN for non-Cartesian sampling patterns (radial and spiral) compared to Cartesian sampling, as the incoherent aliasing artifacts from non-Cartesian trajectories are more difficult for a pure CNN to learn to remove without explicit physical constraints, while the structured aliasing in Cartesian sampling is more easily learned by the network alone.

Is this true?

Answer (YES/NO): YES